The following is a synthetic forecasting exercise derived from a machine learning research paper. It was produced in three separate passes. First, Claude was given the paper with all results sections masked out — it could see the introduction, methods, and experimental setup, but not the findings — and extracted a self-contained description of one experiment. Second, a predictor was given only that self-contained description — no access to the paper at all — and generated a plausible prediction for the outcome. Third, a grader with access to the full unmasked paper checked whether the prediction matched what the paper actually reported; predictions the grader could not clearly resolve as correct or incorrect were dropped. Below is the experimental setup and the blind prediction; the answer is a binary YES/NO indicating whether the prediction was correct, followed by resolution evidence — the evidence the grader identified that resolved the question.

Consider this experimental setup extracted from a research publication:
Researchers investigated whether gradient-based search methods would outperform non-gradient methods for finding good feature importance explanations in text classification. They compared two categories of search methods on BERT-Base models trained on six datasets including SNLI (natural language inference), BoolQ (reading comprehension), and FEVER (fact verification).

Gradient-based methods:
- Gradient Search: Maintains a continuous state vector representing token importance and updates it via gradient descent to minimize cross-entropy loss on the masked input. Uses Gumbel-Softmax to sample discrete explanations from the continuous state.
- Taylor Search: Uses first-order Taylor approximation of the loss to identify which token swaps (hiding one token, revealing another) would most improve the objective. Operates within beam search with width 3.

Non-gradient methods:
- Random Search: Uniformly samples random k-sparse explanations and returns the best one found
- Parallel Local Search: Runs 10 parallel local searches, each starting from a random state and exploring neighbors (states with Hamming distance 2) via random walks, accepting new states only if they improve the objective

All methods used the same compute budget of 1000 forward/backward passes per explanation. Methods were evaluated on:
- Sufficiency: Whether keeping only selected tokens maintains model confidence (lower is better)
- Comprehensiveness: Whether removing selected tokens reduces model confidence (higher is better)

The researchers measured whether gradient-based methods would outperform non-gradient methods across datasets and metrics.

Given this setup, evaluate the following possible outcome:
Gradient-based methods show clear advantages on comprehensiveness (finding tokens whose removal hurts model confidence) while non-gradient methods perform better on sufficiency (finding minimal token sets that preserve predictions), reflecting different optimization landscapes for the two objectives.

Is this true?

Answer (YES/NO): NO